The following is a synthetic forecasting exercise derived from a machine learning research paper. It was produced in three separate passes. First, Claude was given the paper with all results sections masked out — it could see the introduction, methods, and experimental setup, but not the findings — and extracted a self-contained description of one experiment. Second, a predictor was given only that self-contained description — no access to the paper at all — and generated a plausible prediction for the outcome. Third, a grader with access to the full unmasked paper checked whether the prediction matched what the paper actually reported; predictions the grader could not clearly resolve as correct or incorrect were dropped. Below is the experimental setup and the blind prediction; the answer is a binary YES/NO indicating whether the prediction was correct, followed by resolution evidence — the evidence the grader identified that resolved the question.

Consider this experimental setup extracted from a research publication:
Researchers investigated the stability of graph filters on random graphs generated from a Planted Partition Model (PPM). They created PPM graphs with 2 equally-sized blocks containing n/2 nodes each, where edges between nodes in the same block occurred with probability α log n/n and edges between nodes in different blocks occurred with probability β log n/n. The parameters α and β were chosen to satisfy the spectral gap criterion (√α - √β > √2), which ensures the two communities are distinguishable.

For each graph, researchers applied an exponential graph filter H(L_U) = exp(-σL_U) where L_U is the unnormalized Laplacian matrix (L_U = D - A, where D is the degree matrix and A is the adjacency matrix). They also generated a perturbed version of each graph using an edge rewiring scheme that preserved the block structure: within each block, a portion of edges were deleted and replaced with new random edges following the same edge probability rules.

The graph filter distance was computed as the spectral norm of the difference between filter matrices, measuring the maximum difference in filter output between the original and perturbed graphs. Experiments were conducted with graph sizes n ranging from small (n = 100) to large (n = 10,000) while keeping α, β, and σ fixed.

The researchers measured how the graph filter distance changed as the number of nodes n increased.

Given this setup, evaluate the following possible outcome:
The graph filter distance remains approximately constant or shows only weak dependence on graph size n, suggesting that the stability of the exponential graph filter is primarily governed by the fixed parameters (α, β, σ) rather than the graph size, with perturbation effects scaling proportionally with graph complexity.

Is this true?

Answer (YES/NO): NO